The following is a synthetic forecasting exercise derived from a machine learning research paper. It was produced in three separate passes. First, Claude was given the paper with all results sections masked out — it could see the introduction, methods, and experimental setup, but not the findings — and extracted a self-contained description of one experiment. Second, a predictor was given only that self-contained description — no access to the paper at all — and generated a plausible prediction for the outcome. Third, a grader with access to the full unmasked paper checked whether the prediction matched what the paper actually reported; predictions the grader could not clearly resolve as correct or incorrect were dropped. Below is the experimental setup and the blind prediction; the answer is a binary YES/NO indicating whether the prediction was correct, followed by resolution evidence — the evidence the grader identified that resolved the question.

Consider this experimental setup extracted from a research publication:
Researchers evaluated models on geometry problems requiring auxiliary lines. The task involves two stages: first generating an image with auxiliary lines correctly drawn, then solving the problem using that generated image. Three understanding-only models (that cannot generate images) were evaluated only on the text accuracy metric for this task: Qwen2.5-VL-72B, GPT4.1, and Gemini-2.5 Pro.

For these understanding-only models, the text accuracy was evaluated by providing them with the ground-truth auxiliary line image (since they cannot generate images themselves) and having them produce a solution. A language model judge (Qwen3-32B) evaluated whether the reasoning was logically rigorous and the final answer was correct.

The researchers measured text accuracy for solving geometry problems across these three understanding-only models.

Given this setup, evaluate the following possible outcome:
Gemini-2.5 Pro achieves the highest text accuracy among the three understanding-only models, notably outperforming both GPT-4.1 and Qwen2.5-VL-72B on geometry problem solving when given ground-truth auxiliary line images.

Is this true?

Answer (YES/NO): YES